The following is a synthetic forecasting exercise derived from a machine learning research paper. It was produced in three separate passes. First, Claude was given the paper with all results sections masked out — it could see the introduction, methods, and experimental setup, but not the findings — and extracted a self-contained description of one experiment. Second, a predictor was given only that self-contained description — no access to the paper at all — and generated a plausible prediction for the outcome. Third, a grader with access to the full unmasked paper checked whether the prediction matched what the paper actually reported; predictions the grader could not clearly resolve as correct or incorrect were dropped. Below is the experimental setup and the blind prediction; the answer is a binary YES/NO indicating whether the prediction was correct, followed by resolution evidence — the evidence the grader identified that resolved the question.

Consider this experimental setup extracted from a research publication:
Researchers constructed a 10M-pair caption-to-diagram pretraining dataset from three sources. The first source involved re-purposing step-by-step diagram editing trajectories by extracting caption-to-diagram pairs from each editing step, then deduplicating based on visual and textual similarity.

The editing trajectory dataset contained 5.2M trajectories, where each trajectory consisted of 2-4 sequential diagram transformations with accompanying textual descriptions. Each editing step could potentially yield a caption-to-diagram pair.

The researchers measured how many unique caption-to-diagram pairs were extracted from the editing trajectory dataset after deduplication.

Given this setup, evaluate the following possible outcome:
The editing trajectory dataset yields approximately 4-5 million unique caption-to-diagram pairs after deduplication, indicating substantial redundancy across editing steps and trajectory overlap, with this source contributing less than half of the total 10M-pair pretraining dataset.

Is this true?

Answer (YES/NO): NO